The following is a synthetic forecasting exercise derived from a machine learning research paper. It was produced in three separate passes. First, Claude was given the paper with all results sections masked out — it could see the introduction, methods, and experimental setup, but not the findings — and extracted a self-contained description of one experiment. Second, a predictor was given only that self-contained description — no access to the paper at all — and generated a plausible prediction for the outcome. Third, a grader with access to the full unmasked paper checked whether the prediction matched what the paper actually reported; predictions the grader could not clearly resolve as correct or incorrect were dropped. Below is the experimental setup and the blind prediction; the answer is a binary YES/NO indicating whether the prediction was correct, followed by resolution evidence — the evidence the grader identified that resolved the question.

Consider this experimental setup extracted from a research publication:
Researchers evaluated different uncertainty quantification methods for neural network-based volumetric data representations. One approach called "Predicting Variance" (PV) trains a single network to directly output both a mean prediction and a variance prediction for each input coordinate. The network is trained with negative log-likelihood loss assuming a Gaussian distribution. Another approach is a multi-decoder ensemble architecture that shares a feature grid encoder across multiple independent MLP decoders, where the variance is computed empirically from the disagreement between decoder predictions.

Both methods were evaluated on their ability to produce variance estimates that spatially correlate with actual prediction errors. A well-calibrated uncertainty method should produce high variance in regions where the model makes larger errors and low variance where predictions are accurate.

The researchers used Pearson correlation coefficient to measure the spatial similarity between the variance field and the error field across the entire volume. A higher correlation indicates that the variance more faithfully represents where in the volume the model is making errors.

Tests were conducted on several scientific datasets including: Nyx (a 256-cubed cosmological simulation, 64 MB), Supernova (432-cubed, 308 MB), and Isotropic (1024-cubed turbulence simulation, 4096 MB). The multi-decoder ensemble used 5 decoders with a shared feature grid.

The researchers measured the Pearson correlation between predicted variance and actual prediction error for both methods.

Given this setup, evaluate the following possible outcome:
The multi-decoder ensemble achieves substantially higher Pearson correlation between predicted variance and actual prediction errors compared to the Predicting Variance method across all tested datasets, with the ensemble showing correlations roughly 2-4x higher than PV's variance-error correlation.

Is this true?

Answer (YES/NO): NO